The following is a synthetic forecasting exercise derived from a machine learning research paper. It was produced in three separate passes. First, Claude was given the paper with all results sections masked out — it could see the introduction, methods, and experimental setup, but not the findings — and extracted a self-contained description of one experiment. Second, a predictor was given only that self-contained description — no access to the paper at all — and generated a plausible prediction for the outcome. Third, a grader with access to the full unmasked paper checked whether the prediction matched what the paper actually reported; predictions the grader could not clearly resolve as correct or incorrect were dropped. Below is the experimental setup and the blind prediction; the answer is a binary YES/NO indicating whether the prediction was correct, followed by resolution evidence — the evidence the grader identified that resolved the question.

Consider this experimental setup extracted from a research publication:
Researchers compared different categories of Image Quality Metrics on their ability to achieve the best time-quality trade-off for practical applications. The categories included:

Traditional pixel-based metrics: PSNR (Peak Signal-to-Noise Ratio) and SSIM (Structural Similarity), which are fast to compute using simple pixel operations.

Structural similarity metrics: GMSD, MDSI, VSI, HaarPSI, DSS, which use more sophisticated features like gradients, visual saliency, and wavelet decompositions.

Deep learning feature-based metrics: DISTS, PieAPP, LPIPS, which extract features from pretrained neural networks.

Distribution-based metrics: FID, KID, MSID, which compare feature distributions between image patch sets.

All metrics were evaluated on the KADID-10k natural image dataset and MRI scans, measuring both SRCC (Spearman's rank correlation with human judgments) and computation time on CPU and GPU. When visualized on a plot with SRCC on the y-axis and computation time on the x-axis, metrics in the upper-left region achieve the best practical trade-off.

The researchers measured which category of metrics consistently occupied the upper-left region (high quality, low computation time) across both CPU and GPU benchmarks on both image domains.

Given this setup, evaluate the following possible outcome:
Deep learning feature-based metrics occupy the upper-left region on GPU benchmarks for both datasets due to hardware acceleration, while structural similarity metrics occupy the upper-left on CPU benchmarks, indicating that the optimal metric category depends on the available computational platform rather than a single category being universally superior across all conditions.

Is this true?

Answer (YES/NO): NO